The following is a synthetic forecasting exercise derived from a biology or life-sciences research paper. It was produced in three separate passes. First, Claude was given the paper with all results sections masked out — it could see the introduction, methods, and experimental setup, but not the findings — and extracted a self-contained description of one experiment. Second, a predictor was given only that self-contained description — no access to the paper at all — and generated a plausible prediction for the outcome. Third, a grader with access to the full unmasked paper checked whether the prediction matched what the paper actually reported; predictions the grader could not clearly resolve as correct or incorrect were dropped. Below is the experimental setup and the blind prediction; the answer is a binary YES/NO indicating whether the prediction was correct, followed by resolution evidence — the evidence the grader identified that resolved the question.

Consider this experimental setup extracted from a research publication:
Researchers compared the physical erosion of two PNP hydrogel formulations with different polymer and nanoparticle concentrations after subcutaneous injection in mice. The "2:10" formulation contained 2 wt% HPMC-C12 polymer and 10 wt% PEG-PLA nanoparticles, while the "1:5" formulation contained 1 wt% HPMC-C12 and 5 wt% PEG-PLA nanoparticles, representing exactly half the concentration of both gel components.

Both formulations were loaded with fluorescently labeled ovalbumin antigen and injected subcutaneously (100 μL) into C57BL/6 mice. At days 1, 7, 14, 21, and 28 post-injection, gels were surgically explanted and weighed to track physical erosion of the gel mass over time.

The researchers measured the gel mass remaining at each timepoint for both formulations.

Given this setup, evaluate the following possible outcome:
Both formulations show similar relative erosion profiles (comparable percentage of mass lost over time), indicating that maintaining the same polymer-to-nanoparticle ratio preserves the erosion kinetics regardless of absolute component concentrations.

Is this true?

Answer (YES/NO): NO